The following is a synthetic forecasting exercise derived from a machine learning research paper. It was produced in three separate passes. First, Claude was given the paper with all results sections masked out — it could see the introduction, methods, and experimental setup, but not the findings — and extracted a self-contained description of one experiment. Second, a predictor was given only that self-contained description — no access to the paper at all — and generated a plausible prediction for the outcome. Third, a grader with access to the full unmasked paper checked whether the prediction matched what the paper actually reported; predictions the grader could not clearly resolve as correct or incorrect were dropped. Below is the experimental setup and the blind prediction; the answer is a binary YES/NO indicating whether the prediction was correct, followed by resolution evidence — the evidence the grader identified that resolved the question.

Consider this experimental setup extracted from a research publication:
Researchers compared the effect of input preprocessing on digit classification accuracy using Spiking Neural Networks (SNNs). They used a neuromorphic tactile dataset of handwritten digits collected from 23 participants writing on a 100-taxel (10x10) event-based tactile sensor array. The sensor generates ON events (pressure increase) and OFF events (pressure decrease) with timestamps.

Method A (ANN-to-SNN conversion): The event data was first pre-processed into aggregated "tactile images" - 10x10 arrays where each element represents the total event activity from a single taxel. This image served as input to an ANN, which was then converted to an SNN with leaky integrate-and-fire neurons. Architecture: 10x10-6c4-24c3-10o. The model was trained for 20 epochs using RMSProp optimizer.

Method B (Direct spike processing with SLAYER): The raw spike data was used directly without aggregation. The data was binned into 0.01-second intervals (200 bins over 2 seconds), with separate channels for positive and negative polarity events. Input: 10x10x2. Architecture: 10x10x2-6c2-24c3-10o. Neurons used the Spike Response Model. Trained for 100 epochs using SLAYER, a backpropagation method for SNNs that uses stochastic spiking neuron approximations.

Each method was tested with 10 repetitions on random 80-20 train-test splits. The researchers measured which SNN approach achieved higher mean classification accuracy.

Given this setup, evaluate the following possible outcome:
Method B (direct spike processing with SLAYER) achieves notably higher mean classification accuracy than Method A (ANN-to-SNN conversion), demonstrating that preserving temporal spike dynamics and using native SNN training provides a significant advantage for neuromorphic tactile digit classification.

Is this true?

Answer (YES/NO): NO